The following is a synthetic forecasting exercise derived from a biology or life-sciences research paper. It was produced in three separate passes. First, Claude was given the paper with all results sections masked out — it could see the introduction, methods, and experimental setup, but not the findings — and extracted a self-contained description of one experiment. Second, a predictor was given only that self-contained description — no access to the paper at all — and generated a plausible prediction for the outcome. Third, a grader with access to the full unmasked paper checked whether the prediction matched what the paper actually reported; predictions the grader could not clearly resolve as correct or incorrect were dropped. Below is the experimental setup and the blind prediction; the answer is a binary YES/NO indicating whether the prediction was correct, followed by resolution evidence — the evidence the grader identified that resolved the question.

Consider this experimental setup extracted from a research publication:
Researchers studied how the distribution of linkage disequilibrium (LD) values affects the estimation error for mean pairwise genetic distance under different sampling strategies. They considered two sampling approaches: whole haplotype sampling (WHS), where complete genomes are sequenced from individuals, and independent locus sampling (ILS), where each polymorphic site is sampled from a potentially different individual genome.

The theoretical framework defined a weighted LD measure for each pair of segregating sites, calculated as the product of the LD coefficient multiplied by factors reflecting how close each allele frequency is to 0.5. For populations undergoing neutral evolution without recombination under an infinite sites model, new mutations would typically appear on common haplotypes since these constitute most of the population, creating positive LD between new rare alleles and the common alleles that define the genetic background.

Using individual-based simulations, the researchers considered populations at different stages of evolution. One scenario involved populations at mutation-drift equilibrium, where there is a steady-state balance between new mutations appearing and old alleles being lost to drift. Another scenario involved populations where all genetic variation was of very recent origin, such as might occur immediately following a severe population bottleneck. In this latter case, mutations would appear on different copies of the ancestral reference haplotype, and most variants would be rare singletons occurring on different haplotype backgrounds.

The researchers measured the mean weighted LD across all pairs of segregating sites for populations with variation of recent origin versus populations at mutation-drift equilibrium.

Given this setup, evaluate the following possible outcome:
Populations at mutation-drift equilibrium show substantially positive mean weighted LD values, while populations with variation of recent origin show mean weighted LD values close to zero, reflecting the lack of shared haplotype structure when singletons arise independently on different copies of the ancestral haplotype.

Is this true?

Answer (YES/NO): YES